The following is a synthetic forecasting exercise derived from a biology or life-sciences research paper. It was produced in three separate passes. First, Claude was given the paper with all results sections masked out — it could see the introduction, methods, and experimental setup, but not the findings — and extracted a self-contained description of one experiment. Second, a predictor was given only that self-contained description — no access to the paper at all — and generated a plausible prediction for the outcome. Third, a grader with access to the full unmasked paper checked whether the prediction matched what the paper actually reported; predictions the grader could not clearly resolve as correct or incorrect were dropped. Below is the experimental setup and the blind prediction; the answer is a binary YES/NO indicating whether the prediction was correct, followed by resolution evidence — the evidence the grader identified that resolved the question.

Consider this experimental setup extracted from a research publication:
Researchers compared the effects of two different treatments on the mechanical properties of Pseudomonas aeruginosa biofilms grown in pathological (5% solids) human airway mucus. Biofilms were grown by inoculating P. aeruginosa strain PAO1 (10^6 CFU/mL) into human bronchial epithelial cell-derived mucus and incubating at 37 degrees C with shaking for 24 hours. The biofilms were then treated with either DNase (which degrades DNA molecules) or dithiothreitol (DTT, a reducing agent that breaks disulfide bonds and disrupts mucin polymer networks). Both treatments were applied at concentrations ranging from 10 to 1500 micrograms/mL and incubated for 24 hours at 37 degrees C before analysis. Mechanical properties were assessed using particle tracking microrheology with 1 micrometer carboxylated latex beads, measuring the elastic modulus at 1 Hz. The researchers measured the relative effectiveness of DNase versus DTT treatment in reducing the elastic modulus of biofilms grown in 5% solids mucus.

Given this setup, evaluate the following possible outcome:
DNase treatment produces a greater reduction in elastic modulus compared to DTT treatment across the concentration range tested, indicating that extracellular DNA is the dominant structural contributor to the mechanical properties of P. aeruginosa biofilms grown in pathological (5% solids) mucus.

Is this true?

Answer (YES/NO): NO